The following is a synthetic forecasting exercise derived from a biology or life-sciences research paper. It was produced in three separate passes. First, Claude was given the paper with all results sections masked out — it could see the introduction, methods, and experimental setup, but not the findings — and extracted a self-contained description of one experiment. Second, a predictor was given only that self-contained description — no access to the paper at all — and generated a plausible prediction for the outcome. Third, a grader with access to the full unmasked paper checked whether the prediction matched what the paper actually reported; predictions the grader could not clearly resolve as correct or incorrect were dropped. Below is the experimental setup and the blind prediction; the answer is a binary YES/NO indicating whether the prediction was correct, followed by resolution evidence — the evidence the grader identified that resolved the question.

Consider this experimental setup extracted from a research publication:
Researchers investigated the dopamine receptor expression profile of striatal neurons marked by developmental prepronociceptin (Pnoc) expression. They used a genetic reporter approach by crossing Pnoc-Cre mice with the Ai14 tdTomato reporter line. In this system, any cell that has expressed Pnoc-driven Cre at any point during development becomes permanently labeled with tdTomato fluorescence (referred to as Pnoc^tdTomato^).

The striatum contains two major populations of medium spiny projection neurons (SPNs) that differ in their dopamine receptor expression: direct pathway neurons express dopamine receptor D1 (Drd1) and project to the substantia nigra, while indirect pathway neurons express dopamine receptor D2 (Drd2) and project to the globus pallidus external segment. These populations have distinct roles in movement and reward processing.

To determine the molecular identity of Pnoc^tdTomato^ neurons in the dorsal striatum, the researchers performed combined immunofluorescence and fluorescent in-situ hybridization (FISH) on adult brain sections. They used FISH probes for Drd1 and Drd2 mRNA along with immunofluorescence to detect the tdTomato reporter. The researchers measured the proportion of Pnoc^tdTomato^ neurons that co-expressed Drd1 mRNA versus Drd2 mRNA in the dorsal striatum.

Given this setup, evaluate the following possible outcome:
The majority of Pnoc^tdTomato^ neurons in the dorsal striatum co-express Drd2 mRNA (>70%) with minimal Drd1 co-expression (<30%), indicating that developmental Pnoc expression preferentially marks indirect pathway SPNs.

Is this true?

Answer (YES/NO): NO